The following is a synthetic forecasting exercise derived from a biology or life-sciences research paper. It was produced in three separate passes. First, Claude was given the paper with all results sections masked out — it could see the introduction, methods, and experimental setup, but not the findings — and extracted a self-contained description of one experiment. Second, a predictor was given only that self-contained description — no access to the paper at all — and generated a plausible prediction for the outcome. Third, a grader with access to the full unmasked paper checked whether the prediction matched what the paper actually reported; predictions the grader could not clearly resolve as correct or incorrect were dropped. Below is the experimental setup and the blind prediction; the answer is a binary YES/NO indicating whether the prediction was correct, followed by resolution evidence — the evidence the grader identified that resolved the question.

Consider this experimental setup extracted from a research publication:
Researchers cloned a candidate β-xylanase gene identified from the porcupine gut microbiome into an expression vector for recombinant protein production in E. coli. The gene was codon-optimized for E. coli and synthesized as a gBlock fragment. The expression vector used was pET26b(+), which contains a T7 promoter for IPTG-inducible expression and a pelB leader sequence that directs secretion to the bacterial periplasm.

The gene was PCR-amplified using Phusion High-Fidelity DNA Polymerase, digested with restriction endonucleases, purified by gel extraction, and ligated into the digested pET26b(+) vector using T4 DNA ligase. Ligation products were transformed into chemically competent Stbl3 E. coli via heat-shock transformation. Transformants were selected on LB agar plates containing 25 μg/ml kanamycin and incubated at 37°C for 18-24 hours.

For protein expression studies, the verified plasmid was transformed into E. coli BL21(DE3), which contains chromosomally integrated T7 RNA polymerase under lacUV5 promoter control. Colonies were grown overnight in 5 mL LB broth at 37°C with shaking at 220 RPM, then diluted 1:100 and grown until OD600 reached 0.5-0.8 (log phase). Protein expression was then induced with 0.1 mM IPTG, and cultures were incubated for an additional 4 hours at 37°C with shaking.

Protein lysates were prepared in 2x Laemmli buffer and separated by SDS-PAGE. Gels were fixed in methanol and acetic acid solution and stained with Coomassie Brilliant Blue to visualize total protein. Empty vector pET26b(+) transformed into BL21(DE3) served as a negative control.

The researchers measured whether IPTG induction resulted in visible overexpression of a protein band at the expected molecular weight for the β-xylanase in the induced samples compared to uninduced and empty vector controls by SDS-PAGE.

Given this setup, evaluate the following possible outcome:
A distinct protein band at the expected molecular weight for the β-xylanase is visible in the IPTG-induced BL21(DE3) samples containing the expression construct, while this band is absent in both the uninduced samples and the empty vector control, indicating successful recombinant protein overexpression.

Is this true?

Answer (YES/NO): YES